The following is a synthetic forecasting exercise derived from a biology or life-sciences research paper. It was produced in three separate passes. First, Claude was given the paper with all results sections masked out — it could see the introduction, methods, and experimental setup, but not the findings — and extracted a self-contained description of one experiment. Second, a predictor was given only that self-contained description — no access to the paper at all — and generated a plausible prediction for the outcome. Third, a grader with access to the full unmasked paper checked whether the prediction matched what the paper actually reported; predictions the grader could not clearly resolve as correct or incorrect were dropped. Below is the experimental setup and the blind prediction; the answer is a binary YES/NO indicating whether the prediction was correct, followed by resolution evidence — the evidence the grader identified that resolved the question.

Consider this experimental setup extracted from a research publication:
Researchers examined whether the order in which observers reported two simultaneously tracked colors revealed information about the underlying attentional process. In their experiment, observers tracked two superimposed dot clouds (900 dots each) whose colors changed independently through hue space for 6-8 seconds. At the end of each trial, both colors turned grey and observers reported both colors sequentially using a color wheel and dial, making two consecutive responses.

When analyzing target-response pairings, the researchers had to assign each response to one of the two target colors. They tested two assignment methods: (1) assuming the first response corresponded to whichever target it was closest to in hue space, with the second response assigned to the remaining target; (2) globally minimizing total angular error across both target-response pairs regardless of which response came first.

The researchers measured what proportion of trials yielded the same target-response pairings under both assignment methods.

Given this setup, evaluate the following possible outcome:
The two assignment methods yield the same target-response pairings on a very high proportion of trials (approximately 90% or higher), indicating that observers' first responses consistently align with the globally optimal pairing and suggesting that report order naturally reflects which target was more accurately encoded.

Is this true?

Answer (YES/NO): YES